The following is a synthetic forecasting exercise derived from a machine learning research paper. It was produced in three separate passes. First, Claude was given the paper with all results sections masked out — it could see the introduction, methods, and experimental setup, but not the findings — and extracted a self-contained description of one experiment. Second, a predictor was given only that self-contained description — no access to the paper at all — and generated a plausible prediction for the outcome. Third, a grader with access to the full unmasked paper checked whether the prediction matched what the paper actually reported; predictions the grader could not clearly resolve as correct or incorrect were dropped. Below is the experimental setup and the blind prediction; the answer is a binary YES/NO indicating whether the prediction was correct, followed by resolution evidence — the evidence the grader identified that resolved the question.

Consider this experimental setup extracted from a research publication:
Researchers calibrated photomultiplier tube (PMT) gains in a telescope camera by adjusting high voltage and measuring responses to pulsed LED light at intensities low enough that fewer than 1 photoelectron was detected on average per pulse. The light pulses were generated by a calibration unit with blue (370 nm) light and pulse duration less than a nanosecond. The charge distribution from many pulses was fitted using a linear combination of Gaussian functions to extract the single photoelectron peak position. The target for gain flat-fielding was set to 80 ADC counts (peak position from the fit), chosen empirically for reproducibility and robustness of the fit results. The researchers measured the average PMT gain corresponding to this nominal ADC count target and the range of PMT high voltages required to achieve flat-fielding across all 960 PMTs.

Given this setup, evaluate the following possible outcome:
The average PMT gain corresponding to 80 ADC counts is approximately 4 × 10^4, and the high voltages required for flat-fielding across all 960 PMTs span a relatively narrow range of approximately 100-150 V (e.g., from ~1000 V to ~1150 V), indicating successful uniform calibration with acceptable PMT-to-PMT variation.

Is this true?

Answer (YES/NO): NO